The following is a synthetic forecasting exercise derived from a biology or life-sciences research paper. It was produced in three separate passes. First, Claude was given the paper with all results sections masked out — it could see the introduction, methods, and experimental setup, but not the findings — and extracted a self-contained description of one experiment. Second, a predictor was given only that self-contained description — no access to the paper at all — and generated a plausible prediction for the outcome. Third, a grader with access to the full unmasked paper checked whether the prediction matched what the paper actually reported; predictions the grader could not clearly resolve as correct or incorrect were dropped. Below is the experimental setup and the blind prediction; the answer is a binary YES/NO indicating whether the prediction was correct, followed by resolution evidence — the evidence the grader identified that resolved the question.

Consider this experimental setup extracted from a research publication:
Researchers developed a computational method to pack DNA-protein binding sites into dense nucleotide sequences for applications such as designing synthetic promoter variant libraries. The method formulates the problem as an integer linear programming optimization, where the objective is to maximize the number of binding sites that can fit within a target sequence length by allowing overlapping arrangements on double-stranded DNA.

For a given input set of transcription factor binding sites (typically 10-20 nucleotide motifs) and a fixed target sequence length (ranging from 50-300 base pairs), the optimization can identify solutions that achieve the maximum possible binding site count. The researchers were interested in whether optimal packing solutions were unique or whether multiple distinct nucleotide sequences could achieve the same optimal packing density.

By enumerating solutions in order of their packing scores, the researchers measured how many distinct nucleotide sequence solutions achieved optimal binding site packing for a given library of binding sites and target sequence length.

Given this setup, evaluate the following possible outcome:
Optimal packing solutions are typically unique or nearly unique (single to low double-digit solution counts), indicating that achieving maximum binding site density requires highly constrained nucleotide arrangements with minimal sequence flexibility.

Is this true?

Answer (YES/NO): NO